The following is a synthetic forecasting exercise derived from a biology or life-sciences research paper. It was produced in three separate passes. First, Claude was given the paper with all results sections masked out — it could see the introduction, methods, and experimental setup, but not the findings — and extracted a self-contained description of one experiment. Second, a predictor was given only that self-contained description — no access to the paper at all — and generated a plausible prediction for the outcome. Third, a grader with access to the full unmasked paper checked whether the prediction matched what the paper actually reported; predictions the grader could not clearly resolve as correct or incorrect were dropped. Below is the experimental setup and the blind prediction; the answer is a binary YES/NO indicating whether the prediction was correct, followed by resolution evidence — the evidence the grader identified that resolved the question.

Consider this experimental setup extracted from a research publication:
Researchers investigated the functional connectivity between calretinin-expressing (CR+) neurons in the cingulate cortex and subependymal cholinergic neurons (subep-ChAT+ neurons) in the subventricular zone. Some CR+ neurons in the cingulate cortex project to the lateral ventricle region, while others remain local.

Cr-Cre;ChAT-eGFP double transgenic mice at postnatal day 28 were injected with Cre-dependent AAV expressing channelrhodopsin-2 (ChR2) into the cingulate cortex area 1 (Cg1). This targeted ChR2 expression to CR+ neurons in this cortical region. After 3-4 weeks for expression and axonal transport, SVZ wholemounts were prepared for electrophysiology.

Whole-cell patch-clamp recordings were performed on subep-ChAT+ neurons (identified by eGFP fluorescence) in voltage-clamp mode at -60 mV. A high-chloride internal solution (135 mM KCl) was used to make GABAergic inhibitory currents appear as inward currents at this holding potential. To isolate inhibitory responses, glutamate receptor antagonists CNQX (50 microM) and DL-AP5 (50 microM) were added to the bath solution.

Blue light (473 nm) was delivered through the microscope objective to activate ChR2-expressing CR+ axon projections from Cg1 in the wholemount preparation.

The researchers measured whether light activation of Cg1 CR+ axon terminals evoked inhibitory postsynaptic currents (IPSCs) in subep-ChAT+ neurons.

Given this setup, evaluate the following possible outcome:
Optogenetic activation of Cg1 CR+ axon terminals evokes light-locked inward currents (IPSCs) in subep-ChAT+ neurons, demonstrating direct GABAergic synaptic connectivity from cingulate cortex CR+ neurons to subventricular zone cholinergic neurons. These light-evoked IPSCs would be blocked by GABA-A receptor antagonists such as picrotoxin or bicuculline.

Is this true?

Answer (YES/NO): NO